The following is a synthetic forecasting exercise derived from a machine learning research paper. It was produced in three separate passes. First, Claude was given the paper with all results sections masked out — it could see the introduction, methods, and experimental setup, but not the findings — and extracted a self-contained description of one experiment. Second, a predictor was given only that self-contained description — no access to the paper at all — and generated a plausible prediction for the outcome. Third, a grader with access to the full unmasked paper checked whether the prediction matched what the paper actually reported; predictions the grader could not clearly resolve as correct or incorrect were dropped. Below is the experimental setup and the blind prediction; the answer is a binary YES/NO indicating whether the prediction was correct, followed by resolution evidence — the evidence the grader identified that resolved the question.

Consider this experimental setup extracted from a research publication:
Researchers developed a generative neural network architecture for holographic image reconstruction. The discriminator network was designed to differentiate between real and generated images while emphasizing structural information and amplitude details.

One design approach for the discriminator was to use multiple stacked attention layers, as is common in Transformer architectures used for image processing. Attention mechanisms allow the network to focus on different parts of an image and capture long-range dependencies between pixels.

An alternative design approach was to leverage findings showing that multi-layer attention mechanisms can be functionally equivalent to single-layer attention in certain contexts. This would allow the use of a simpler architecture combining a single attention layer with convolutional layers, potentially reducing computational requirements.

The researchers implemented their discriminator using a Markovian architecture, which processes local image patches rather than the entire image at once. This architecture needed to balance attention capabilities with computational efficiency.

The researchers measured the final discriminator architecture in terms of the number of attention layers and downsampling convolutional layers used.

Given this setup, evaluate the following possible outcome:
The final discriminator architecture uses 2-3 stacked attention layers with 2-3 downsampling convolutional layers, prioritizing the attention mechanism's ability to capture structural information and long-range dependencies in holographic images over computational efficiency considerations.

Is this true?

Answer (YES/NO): NO